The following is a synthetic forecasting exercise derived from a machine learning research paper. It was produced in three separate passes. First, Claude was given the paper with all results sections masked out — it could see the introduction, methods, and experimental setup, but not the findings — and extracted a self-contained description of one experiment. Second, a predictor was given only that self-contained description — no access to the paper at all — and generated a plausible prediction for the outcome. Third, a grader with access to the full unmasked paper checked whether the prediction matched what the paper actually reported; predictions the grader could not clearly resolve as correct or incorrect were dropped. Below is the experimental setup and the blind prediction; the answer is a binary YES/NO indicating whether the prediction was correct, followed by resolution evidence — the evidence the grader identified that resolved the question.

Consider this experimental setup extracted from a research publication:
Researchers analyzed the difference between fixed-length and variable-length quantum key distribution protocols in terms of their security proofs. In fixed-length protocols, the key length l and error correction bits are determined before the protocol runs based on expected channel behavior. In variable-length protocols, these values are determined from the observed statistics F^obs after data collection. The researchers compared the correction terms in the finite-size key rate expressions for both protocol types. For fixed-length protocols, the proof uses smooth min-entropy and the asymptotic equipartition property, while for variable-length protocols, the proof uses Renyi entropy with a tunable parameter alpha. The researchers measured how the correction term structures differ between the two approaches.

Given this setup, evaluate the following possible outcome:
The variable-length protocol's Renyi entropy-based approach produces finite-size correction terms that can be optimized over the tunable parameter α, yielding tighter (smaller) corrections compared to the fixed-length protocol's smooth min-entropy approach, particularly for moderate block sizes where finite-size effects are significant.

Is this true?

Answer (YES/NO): NO